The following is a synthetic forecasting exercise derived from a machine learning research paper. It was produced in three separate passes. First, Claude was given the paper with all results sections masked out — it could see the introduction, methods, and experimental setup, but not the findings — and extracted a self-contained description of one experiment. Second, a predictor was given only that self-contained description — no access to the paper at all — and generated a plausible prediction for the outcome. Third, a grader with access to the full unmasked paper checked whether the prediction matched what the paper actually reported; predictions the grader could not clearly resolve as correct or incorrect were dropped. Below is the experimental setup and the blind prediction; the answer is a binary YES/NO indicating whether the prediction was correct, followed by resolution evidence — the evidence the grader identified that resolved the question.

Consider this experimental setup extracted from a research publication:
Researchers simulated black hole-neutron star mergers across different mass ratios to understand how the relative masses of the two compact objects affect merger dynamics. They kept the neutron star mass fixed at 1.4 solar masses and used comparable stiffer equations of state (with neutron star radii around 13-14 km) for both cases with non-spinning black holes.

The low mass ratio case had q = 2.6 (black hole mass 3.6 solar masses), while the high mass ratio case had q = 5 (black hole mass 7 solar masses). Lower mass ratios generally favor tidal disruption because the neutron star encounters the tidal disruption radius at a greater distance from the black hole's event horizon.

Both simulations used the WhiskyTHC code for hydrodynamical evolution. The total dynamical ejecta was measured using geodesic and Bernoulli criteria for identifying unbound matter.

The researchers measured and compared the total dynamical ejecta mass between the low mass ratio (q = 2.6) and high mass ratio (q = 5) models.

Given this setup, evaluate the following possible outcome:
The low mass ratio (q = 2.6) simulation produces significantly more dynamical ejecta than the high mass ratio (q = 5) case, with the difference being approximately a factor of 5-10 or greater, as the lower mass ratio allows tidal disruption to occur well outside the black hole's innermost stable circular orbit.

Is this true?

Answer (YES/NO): NO